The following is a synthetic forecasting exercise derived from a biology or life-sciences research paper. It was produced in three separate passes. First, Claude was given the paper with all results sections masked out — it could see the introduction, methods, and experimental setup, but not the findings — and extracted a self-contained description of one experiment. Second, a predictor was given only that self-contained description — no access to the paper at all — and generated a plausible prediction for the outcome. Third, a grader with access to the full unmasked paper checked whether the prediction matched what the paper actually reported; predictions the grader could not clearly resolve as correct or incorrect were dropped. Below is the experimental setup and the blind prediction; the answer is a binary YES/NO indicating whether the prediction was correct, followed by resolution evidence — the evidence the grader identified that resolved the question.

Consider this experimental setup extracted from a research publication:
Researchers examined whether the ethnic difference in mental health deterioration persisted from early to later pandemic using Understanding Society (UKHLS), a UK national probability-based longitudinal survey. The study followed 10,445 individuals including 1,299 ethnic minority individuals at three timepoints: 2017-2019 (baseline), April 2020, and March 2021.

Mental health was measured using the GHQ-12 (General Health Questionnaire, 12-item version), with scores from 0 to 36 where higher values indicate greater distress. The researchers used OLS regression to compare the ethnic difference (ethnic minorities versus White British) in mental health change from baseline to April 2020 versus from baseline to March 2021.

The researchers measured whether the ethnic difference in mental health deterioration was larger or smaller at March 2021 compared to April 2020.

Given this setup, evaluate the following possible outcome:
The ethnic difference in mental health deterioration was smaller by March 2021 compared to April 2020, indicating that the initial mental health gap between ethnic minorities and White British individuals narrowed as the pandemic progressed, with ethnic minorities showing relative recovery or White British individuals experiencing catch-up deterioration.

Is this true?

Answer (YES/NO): NO